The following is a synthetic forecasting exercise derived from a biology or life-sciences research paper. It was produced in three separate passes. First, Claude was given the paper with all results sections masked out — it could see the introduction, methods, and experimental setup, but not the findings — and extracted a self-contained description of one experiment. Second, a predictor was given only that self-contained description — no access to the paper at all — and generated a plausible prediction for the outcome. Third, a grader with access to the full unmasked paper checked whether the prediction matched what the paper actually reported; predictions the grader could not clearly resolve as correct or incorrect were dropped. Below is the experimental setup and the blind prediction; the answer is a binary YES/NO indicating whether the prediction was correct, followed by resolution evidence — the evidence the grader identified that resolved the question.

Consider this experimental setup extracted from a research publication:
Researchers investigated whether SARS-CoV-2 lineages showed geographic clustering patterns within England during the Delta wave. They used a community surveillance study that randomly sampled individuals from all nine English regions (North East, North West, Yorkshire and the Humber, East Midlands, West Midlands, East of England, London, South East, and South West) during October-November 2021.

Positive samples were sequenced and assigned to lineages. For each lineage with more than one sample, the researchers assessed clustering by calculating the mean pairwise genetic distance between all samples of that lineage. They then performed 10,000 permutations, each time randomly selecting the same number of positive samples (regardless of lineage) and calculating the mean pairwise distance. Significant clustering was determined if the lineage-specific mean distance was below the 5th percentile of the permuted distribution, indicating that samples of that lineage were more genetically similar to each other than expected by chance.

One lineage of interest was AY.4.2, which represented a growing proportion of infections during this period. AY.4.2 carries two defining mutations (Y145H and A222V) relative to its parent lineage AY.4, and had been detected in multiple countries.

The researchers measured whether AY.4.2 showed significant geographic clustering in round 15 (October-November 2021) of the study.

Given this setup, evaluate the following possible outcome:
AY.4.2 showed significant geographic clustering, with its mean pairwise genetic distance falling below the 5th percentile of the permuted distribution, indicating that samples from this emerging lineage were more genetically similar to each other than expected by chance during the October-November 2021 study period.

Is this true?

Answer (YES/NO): NO